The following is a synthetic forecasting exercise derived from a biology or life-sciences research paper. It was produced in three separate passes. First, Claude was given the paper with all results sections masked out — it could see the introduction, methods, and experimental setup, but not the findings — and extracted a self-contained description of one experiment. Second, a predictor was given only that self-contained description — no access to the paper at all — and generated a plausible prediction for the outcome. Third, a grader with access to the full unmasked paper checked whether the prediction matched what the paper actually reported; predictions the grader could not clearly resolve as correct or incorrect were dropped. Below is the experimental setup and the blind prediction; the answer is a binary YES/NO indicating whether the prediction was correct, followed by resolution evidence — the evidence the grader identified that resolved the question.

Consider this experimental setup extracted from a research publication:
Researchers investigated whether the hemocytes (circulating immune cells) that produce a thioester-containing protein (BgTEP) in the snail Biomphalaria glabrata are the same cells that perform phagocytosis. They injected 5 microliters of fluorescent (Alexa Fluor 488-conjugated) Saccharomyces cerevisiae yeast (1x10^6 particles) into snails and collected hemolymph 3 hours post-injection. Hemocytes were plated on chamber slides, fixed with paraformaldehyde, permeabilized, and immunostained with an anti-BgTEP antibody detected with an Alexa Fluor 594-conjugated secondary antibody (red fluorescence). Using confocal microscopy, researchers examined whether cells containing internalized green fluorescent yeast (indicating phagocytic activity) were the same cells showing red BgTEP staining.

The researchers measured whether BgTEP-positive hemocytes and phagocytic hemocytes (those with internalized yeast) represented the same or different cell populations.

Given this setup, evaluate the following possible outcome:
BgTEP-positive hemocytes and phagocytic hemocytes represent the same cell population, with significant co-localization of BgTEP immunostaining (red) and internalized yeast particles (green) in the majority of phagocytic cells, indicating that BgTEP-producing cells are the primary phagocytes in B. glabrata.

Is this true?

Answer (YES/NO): NO